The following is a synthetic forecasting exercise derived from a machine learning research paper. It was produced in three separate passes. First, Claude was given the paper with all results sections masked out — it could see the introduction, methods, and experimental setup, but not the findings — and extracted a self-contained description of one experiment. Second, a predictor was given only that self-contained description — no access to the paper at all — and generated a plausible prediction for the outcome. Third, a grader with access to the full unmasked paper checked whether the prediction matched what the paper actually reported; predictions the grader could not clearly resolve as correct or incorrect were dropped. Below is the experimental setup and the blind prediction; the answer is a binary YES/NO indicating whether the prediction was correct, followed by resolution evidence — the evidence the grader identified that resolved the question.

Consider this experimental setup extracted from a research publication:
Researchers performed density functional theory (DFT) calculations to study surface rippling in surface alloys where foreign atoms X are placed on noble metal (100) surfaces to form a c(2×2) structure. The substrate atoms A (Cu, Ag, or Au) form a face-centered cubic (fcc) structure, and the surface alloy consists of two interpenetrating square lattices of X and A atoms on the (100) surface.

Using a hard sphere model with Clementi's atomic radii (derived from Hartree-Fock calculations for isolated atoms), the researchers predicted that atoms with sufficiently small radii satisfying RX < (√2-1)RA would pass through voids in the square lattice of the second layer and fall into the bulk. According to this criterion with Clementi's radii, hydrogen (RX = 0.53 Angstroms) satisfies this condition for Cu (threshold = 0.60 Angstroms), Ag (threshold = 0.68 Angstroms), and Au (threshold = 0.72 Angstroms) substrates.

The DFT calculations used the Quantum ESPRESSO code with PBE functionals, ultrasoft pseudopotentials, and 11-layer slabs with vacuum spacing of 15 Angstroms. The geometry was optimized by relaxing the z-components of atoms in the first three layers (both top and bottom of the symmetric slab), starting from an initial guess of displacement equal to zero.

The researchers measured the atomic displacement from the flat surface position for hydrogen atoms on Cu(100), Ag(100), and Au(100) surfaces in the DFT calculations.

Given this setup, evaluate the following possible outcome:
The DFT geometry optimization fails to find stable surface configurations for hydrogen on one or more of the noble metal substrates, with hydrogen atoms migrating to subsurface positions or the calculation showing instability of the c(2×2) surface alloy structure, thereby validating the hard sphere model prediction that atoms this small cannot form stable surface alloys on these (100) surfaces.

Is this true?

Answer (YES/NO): NO